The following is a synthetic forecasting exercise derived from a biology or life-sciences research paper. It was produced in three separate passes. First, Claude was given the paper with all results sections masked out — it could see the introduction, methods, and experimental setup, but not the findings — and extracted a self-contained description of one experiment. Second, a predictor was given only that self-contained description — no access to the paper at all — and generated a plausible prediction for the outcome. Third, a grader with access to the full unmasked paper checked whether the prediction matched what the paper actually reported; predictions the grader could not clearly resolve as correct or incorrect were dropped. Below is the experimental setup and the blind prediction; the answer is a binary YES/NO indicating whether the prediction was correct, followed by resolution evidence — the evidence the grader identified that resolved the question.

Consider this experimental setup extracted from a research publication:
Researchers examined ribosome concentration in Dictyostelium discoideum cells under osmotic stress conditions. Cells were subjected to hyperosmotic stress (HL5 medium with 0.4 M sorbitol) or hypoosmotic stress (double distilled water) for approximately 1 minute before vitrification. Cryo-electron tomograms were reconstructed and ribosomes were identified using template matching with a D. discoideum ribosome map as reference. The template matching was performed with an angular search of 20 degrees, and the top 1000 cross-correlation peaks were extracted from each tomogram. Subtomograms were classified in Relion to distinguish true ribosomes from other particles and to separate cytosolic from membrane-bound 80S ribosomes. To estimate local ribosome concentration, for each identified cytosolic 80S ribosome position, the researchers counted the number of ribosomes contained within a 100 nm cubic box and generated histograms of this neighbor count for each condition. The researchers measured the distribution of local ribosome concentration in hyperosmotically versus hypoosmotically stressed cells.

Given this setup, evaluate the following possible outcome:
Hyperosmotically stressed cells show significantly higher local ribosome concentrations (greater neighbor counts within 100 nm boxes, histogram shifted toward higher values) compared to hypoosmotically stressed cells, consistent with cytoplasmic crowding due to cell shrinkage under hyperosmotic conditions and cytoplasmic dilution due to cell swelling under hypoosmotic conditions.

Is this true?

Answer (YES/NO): YES